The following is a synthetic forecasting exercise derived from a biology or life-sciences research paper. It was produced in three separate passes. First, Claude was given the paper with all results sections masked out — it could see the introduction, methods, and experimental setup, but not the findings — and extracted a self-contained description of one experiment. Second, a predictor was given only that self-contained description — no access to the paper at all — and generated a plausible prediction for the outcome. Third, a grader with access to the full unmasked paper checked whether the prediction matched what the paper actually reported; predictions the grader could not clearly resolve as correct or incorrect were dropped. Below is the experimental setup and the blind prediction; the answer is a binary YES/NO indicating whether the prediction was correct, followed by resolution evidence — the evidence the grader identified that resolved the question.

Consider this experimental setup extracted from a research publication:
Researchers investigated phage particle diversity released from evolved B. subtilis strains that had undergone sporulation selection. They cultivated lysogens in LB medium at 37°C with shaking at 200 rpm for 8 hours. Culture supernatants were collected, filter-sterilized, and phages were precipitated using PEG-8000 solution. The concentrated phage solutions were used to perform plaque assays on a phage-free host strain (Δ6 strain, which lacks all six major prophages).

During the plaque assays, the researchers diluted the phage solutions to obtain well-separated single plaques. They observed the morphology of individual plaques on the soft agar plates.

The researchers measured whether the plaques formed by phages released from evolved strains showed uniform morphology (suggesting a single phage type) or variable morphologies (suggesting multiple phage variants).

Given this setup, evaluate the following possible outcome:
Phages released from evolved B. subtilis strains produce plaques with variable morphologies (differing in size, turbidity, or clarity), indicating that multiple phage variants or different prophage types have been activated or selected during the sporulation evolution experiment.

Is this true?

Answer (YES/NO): YES